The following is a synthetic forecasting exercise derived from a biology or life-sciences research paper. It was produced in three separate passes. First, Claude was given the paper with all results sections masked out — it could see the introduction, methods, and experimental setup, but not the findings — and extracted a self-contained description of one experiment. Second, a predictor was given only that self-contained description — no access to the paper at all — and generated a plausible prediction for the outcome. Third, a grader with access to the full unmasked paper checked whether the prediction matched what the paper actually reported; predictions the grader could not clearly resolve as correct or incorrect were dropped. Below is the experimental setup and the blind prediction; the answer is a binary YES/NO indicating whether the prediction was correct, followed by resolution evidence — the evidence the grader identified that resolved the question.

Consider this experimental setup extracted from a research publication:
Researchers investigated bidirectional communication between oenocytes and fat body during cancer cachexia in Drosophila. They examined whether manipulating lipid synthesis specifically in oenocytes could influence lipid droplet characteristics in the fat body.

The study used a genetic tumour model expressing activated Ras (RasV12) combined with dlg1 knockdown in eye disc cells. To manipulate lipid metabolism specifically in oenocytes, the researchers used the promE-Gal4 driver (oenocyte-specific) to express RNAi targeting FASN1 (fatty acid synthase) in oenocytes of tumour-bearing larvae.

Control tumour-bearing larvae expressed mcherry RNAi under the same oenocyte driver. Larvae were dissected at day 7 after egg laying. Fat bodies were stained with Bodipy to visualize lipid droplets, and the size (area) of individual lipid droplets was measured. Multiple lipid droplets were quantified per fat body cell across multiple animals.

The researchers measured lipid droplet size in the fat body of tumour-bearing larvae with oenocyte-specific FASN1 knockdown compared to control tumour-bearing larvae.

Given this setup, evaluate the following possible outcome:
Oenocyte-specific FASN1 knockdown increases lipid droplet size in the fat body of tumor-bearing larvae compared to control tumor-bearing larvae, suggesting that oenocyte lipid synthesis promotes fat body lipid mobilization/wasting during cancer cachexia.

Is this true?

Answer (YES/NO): NO